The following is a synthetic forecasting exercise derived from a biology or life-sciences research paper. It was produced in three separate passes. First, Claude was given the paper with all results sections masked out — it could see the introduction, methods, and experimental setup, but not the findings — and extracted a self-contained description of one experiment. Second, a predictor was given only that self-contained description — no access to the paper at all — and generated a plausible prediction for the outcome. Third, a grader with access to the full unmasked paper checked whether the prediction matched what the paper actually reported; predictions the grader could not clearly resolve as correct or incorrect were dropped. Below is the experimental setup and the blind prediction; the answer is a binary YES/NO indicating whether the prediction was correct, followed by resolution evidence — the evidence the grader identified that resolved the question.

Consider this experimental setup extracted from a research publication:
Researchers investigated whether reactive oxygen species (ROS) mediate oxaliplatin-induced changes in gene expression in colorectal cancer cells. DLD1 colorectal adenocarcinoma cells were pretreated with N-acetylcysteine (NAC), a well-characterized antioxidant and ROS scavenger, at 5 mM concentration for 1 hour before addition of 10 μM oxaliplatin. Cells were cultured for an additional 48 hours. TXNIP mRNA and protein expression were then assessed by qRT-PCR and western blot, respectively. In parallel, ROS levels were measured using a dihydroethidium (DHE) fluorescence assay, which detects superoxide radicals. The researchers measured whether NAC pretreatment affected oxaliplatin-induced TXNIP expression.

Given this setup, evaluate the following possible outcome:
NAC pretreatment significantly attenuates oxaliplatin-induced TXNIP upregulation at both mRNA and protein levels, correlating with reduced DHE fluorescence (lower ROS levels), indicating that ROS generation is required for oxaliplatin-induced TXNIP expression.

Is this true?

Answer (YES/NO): YES